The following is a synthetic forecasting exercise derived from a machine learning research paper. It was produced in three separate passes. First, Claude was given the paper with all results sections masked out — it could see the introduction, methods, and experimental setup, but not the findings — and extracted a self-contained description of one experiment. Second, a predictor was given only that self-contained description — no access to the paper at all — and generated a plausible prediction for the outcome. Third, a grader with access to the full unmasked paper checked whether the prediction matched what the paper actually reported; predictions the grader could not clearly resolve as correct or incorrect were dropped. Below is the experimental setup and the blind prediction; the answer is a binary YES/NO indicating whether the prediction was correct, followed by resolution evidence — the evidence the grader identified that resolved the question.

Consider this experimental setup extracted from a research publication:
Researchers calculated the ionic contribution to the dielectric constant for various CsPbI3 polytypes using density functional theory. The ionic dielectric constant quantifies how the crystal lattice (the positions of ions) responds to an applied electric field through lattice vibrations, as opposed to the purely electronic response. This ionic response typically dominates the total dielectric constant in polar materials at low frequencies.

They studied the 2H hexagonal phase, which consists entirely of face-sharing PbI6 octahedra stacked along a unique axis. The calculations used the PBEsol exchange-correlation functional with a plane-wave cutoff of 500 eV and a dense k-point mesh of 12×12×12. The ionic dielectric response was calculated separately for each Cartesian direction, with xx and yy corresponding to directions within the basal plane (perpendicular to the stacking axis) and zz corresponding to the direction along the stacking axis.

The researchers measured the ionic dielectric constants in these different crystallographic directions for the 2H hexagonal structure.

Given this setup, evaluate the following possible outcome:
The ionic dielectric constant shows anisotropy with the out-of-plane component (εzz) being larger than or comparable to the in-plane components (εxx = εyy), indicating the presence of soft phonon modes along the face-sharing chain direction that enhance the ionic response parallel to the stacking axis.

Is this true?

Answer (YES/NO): YES